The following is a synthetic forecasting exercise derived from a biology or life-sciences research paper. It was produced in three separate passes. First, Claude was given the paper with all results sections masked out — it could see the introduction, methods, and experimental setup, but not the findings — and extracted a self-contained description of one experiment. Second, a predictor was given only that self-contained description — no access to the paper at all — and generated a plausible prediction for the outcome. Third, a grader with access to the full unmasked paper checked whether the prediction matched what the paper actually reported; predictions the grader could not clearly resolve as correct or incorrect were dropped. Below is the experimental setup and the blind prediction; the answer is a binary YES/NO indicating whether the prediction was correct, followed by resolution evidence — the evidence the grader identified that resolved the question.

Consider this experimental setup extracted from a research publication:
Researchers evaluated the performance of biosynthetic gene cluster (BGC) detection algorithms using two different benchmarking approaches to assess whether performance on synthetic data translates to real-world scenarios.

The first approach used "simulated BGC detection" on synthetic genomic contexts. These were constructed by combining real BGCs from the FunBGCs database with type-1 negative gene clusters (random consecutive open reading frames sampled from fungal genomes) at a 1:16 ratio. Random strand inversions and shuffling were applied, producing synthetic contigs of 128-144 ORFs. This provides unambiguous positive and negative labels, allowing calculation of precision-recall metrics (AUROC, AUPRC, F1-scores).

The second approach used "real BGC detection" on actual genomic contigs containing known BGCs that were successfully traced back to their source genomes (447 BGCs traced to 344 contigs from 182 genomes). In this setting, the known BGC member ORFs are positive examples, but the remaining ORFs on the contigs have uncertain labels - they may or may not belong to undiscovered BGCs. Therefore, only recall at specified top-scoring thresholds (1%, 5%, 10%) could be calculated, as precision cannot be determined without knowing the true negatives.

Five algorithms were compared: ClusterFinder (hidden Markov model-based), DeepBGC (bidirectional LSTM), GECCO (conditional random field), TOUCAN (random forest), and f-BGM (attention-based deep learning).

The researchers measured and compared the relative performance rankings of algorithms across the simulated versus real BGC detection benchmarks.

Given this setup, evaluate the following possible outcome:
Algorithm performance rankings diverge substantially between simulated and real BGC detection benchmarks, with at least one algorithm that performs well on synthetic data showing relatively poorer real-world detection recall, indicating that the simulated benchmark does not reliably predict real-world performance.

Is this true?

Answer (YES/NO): NO